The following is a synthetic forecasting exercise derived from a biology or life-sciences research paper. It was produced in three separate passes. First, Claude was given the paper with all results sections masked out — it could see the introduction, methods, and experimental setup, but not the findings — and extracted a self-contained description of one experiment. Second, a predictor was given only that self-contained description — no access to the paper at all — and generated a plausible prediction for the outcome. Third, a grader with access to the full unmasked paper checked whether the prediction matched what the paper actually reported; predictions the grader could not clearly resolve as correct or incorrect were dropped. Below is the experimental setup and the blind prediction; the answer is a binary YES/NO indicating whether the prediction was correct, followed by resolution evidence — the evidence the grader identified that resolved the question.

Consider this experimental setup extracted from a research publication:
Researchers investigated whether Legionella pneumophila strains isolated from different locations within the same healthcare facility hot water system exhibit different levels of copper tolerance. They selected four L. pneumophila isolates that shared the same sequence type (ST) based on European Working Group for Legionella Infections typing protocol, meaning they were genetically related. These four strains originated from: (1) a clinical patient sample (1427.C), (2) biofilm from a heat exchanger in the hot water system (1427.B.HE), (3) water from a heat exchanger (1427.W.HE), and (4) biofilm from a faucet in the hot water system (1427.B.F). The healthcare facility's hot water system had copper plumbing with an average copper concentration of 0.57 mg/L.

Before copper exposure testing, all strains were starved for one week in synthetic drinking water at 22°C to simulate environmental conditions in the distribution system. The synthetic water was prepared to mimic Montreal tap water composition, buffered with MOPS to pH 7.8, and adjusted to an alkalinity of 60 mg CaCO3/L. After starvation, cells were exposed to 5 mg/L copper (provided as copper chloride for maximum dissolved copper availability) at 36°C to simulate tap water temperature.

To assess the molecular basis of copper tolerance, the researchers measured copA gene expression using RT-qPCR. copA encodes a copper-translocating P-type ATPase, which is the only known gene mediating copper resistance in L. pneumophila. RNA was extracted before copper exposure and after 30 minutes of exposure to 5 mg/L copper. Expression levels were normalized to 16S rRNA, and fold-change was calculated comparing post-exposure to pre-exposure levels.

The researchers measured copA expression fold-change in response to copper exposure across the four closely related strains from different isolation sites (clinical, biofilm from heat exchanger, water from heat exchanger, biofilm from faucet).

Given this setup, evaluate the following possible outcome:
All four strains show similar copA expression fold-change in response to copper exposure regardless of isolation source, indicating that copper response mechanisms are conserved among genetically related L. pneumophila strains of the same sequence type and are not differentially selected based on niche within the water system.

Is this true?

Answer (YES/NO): NO